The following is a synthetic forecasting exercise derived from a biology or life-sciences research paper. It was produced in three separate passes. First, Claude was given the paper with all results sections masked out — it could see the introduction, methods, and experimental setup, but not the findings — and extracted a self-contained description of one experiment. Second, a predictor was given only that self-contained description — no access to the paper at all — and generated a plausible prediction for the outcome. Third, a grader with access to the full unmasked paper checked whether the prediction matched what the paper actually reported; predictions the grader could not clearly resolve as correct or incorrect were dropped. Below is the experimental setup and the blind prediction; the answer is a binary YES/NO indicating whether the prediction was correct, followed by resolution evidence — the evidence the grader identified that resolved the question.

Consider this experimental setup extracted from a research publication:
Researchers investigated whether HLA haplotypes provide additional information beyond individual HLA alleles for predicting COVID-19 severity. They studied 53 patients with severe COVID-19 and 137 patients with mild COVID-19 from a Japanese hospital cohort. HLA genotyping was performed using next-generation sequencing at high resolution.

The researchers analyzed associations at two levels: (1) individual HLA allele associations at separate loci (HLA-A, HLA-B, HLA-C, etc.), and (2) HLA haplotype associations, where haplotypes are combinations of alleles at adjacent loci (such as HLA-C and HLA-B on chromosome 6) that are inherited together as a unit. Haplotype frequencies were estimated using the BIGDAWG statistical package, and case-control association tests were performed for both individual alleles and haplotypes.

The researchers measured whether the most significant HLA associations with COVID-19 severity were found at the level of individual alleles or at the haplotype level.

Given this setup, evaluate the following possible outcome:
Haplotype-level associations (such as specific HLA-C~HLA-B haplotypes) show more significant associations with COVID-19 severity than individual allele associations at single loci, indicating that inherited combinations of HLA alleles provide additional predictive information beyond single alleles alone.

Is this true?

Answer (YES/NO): NO